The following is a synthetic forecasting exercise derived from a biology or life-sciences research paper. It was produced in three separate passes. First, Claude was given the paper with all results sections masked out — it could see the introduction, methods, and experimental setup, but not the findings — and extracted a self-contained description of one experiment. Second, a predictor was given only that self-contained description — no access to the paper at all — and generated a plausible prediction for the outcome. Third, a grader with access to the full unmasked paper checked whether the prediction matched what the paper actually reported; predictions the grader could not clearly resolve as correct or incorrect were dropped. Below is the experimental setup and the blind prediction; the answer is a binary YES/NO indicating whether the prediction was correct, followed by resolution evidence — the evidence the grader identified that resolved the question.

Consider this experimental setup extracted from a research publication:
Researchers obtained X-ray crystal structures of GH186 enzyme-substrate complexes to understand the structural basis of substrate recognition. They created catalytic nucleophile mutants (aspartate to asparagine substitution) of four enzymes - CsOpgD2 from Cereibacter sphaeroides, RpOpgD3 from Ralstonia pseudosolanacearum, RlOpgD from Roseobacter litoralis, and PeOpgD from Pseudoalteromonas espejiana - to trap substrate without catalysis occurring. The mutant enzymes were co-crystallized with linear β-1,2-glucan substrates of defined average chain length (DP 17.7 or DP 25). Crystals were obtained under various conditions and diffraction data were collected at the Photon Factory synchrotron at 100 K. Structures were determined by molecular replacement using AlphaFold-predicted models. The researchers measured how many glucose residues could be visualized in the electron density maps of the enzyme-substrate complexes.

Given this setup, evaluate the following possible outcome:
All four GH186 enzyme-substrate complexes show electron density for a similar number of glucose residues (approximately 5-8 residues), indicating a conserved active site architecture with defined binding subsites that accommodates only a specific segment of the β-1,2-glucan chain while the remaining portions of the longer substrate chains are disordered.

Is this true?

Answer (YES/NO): NO